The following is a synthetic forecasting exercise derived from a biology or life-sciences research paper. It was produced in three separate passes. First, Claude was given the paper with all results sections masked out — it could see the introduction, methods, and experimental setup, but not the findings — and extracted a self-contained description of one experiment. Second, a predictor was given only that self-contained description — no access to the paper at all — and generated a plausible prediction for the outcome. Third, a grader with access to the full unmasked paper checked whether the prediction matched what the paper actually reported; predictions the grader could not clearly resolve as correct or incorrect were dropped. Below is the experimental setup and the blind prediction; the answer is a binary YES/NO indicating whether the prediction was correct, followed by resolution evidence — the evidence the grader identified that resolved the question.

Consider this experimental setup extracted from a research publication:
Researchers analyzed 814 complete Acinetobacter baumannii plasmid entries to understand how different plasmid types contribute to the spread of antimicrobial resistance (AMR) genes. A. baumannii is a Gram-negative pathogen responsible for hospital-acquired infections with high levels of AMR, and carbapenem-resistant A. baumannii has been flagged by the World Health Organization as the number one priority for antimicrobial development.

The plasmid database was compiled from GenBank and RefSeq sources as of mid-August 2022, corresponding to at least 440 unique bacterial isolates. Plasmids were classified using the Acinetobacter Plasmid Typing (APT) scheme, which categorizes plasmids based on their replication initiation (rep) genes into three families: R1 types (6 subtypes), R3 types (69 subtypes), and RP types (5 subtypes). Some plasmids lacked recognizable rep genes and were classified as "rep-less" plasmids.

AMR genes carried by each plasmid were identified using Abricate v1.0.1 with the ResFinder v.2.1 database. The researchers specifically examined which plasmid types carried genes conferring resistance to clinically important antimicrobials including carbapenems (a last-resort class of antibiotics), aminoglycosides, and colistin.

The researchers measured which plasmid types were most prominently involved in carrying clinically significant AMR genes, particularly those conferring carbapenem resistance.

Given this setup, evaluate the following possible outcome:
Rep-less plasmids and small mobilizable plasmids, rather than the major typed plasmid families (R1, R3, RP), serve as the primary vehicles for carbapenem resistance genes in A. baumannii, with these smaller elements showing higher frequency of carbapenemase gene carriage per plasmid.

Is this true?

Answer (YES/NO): NO